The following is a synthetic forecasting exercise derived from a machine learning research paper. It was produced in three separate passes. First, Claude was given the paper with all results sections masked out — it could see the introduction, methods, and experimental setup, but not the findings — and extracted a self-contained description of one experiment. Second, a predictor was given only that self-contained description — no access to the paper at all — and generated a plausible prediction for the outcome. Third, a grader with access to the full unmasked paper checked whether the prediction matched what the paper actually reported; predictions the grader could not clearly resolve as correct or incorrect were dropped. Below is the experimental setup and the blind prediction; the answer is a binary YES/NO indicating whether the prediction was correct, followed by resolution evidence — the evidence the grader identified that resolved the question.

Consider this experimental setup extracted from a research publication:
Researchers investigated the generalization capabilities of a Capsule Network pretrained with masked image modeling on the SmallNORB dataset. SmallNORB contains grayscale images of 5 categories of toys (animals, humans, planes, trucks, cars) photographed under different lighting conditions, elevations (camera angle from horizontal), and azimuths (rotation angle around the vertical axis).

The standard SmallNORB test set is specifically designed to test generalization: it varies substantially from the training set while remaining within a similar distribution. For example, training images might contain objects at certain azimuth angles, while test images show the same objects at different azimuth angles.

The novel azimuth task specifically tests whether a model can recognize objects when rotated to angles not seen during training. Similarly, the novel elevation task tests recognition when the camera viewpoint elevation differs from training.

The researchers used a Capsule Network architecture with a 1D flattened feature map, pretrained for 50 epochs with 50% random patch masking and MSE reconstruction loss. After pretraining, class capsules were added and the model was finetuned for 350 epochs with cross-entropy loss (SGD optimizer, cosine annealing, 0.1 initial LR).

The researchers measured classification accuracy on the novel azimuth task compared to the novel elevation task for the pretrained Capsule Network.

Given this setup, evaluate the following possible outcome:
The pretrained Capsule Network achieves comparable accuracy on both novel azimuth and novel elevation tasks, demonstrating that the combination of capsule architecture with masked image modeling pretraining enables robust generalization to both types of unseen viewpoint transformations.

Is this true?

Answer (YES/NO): YES